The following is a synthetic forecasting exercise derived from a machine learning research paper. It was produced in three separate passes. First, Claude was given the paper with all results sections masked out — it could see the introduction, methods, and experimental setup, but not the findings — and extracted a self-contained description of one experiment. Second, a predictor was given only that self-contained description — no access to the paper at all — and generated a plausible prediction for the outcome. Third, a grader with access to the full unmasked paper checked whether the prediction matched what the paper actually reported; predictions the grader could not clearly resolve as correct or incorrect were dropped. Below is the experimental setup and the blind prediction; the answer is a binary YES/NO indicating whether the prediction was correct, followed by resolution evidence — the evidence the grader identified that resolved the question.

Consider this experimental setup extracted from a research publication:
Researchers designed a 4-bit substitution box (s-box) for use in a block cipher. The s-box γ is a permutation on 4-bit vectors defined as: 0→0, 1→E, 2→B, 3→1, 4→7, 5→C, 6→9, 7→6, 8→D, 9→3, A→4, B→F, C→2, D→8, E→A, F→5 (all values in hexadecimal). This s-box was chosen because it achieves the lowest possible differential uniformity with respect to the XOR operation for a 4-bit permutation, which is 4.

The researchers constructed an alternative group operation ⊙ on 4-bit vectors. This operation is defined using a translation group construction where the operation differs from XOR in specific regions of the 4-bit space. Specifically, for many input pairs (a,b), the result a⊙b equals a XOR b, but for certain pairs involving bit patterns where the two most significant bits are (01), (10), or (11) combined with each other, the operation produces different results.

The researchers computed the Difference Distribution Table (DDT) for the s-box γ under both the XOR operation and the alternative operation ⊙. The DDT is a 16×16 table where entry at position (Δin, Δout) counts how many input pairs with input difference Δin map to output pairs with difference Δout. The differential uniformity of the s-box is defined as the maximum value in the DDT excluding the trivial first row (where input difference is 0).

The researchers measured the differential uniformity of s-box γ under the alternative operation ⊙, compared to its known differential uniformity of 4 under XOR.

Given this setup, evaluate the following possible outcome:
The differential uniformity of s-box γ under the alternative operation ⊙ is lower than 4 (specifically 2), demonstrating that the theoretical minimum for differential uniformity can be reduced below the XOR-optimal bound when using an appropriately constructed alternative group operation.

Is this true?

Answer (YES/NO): NO